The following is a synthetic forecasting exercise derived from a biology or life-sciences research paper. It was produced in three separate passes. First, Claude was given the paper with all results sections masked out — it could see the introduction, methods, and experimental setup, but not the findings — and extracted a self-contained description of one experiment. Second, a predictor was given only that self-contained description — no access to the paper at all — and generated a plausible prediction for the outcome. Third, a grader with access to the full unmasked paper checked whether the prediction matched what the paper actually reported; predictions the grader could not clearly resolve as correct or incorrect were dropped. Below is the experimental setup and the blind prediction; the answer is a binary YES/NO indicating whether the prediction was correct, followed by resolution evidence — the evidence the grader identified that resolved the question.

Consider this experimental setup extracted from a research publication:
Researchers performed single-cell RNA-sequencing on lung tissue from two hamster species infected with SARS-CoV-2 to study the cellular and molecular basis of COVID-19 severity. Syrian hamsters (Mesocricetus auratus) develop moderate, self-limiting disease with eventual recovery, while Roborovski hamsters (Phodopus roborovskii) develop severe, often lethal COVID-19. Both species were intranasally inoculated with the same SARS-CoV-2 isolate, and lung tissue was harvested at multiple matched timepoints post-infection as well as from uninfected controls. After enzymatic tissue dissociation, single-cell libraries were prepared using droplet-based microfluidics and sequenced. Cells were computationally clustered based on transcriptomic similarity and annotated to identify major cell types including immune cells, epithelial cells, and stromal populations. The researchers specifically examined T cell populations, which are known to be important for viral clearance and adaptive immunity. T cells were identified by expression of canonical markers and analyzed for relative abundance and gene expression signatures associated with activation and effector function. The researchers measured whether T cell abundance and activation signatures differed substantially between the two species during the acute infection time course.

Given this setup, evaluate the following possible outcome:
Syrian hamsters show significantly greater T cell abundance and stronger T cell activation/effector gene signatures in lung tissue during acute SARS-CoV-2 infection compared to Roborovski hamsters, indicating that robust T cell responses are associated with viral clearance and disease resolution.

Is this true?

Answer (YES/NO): YES